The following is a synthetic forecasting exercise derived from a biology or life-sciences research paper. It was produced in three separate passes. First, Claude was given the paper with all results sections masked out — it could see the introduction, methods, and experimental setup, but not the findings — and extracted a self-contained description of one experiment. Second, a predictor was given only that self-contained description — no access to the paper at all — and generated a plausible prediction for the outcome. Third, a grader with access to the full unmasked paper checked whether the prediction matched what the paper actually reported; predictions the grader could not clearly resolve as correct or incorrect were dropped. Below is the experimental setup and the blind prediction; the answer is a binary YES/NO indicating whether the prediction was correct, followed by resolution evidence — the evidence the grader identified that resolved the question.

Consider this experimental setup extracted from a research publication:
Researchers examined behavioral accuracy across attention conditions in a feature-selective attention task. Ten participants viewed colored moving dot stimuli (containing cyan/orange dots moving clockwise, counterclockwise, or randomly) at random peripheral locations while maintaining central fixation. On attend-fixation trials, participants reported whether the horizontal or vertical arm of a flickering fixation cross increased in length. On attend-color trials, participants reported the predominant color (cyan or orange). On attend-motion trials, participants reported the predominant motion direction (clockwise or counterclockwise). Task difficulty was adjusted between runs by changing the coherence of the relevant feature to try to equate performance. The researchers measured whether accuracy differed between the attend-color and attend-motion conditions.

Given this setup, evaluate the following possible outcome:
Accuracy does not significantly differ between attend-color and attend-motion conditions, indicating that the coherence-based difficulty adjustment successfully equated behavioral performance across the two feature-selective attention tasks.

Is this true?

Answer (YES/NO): NO